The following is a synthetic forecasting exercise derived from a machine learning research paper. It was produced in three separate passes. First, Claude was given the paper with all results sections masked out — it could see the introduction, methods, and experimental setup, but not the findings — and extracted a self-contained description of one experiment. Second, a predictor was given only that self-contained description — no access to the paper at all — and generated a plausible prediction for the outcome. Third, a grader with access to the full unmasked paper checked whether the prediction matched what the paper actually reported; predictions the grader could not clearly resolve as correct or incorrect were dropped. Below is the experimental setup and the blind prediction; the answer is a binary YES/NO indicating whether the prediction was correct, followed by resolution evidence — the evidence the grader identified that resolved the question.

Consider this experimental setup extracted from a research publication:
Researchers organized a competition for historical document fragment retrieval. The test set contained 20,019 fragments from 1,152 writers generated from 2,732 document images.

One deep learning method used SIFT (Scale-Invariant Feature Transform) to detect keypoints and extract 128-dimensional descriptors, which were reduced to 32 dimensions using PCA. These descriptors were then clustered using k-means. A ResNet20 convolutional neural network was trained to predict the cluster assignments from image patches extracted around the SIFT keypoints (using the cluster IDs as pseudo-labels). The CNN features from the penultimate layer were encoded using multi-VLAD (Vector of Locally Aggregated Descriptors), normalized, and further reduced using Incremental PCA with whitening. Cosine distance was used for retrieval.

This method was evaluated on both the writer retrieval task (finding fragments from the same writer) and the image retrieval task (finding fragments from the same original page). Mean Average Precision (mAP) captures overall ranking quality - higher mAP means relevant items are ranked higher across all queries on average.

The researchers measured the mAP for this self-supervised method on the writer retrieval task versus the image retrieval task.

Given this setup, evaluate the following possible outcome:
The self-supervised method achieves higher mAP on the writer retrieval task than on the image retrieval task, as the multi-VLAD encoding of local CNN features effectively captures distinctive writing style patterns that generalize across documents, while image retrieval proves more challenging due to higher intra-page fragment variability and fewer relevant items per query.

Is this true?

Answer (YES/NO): YES